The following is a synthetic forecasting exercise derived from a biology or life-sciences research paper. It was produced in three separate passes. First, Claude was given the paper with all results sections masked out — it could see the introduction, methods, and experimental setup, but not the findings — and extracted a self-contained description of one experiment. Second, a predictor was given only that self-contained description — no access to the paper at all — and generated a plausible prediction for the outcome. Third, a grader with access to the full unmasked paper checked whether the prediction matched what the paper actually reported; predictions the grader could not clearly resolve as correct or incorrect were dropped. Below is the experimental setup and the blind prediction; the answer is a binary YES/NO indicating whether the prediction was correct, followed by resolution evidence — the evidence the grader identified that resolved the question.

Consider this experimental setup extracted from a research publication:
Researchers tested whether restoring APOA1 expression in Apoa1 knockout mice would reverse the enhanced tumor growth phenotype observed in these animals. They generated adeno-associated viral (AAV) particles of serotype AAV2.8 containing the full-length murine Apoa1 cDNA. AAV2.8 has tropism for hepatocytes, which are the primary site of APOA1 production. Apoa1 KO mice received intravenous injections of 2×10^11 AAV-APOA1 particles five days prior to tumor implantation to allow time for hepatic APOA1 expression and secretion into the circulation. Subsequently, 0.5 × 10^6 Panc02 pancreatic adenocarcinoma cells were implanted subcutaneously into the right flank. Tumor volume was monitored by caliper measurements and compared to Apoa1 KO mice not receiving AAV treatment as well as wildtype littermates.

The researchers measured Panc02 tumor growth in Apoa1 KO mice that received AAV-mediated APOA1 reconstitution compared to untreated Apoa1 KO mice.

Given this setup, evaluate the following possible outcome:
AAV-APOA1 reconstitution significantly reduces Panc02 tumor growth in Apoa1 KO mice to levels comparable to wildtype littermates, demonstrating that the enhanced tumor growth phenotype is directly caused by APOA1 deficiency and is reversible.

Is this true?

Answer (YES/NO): NO